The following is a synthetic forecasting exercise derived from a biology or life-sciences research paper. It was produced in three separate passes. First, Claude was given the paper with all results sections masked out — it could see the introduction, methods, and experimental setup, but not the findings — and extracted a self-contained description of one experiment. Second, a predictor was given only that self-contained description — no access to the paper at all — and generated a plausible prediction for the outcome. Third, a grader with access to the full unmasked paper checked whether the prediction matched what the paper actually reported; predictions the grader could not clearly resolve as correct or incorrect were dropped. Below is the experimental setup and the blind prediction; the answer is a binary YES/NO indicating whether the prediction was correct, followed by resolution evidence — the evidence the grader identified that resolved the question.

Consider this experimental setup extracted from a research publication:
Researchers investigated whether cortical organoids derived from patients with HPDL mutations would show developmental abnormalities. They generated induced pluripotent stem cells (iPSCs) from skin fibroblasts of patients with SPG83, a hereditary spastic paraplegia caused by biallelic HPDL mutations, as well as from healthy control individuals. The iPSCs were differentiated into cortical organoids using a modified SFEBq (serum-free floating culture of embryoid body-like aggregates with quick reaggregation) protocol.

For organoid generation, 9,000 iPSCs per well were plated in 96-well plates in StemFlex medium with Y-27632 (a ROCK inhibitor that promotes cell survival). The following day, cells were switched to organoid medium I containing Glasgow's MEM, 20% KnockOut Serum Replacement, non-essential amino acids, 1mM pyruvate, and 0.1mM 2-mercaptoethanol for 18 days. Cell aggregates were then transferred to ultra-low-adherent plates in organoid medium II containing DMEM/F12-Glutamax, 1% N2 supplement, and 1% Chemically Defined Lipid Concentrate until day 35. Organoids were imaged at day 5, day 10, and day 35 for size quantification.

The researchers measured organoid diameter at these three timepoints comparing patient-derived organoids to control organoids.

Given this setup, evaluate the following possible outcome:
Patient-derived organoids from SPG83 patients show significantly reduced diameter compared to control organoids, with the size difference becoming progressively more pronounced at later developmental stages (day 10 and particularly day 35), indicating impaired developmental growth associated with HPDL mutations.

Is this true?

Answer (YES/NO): YES